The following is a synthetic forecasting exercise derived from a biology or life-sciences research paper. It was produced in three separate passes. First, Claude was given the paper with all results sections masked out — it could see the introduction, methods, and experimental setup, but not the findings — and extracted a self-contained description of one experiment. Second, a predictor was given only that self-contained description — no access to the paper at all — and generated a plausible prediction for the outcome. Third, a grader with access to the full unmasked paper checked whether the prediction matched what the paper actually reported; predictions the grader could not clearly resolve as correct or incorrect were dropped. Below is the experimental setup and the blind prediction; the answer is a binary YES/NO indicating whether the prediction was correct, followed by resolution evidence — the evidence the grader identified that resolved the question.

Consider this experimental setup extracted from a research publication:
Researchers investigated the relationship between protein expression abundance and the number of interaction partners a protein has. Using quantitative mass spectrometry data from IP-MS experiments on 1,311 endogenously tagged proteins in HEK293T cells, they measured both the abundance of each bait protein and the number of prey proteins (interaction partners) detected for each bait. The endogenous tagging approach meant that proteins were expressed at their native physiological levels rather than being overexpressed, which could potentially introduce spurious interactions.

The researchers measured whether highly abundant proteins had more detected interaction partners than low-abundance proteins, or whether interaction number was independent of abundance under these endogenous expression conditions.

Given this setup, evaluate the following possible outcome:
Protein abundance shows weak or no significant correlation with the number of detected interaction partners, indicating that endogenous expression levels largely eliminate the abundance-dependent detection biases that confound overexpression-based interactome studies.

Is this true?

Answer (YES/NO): YES